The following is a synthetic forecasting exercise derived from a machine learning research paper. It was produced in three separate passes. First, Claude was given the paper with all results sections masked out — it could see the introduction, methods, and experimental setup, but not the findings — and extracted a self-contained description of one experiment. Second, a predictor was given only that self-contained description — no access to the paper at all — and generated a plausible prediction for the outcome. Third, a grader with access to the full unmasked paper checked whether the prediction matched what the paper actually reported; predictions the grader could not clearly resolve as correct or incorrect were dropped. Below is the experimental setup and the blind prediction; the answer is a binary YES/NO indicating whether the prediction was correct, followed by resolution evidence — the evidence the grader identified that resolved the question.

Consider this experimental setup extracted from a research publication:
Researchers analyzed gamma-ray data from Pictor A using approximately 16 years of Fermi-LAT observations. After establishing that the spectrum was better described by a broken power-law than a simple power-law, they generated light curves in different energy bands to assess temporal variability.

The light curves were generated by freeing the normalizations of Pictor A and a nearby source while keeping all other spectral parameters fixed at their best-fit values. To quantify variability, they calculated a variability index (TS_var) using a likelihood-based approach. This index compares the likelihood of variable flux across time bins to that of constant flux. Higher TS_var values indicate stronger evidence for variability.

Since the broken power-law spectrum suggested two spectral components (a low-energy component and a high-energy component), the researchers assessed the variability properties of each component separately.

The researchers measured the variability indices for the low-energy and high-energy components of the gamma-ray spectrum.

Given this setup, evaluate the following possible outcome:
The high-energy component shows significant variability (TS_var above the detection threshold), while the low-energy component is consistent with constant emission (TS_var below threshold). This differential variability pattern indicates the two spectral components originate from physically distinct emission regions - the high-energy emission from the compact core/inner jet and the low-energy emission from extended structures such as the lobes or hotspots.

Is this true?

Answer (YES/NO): NO